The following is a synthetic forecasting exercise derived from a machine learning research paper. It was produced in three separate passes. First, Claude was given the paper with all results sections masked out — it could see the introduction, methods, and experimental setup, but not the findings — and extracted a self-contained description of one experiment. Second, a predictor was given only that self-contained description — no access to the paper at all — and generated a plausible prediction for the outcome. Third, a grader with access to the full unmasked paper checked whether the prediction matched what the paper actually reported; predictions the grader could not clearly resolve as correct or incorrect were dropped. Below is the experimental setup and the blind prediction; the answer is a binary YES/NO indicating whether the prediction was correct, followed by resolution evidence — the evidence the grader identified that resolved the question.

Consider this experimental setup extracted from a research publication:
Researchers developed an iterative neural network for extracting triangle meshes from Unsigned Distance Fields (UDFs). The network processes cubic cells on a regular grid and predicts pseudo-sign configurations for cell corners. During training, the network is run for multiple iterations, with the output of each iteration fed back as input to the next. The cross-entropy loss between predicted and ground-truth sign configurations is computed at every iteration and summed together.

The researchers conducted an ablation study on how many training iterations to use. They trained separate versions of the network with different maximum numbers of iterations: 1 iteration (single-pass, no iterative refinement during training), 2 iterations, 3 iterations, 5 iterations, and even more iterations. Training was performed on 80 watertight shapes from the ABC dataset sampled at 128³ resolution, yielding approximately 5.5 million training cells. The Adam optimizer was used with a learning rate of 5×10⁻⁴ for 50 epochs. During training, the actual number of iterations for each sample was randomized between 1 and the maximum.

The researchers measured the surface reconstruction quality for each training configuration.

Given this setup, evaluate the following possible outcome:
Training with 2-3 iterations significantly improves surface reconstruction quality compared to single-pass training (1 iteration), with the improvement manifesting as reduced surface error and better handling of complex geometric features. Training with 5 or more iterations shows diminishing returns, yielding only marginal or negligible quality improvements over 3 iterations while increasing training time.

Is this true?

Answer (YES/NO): NO